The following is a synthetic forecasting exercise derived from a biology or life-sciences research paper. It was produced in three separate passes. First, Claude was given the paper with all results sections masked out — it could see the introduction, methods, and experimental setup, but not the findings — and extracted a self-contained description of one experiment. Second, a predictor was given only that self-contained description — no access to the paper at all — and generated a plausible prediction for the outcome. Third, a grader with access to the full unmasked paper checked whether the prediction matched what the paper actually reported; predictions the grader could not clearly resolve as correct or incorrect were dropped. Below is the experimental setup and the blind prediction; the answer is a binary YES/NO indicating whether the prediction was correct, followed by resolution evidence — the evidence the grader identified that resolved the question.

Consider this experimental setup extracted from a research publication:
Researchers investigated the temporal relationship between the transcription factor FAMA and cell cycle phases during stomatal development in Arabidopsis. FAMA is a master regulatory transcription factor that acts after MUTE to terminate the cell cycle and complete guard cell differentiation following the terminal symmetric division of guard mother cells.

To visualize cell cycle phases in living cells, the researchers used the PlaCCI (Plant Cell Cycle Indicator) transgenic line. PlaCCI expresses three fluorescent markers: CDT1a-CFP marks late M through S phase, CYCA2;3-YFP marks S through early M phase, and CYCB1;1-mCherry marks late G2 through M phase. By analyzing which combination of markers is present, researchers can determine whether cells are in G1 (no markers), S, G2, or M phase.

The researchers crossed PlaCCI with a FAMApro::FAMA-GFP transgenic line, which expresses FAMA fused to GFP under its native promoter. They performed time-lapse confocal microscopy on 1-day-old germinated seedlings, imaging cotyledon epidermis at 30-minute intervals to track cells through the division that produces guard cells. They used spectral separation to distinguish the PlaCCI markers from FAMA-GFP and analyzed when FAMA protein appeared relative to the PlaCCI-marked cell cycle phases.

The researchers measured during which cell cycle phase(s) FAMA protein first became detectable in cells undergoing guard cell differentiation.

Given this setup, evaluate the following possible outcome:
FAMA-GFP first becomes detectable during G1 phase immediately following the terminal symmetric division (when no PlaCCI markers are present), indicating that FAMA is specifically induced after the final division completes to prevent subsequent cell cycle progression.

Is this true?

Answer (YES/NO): NO